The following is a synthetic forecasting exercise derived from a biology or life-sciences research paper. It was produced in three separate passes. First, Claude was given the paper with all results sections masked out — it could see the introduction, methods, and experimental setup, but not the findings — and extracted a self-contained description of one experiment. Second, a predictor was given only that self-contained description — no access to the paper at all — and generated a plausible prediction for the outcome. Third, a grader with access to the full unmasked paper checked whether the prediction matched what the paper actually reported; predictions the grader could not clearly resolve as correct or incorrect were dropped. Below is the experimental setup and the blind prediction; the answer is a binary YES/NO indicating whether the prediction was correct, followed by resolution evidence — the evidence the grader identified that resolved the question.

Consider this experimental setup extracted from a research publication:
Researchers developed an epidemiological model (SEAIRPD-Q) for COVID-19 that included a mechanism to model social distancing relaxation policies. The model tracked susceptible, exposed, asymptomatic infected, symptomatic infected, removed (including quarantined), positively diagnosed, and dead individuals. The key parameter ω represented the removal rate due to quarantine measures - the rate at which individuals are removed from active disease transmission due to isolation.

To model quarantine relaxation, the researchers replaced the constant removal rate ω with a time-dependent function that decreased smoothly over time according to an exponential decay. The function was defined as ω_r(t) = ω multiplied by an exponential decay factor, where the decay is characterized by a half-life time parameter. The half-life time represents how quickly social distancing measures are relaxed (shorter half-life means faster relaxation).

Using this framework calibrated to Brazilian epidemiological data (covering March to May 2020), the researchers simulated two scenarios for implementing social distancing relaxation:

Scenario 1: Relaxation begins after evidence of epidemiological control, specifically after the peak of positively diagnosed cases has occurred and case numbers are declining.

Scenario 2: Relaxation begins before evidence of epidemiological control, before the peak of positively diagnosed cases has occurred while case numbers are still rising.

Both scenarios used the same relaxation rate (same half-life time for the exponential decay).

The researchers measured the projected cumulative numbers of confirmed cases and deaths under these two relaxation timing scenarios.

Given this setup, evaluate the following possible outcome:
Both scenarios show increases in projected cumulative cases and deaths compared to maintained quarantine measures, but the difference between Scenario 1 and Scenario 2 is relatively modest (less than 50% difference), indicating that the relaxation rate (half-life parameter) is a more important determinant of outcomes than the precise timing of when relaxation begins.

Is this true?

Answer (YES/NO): NO